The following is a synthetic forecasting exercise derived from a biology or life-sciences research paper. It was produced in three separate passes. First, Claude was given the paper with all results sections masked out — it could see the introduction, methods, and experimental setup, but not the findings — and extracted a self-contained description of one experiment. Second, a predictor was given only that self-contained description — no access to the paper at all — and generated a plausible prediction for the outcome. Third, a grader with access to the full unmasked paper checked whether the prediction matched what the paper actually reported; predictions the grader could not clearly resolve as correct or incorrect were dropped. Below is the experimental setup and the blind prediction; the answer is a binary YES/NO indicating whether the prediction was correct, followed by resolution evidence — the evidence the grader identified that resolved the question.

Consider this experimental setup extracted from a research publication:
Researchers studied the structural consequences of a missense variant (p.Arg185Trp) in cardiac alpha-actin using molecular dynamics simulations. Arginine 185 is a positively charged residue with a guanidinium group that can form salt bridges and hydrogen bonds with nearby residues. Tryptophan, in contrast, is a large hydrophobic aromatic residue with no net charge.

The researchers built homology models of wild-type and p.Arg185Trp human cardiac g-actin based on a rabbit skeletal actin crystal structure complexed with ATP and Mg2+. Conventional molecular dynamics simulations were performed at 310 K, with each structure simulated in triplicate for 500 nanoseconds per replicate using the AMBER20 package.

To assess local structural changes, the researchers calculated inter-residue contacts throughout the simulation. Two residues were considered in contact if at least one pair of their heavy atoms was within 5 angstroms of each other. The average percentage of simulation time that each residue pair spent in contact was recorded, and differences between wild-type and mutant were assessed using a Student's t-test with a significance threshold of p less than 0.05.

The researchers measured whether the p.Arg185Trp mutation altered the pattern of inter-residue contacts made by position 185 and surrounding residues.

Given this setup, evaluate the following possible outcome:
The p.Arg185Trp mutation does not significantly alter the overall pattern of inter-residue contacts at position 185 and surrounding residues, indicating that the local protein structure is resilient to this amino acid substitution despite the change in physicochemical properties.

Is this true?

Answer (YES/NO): NO